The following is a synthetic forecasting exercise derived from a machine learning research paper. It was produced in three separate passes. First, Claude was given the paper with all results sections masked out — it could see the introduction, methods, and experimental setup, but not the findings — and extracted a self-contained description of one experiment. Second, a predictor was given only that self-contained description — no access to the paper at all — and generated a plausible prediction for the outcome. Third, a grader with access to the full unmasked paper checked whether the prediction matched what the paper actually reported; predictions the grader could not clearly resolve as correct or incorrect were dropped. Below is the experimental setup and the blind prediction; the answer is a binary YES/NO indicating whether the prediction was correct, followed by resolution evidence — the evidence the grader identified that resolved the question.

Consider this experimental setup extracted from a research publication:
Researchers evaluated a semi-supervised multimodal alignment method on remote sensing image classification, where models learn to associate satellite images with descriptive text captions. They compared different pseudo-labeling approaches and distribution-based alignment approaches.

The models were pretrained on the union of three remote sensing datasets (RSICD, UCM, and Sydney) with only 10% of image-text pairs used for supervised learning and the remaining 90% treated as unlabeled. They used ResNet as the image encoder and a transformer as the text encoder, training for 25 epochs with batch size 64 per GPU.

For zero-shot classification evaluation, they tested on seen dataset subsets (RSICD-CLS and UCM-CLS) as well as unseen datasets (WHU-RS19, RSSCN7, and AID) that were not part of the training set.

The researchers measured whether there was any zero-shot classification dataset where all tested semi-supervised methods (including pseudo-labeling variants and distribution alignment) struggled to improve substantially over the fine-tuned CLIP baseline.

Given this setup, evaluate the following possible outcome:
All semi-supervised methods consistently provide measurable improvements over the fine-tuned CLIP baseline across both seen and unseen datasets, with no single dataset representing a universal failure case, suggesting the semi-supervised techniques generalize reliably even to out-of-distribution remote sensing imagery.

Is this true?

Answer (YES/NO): NO